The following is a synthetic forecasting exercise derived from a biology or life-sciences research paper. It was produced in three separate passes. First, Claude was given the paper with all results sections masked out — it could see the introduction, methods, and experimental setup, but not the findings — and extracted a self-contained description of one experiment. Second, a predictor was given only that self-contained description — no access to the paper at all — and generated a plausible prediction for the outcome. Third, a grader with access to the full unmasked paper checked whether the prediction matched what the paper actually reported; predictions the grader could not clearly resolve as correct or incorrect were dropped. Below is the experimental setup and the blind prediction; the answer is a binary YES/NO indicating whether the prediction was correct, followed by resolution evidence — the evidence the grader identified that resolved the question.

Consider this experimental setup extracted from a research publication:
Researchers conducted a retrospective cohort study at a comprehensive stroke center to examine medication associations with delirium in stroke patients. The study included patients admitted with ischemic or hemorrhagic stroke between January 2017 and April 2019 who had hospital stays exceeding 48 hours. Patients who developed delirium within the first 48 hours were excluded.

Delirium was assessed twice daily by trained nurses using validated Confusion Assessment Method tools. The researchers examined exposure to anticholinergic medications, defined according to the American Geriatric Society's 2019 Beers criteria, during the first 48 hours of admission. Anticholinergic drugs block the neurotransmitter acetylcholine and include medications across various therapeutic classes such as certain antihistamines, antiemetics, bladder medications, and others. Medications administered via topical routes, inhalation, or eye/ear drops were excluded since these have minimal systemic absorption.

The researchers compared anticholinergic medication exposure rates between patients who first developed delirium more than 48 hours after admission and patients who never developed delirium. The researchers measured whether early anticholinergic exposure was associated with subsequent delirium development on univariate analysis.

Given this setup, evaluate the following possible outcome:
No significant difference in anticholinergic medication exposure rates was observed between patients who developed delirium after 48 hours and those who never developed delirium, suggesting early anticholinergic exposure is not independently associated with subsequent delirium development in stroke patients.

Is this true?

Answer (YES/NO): YES